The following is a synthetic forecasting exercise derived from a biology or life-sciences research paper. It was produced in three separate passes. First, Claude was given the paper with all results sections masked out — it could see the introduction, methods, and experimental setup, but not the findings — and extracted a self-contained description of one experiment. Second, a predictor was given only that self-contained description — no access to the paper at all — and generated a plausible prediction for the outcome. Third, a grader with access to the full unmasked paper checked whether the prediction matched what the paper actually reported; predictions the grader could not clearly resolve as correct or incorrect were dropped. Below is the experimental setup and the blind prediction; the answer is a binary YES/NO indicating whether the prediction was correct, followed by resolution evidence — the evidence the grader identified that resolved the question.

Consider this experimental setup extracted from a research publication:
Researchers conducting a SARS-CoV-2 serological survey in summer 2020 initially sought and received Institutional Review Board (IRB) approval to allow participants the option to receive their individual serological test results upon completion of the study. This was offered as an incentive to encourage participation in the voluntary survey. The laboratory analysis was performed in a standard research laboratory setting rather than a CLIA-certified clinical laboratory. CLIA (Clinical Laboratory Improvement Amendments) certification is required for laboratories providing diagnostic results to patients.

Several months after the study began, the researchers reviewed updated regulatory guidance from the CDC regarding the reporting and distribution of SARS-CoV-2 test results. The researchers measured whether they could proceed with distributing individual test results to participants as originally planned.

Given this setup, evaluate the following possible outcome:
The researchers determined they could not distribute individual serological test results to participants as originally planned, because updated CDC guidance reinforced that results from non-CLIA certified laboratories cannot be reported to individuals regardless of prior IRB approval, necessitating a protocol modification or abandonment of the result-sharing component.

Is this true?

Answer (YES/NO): YES